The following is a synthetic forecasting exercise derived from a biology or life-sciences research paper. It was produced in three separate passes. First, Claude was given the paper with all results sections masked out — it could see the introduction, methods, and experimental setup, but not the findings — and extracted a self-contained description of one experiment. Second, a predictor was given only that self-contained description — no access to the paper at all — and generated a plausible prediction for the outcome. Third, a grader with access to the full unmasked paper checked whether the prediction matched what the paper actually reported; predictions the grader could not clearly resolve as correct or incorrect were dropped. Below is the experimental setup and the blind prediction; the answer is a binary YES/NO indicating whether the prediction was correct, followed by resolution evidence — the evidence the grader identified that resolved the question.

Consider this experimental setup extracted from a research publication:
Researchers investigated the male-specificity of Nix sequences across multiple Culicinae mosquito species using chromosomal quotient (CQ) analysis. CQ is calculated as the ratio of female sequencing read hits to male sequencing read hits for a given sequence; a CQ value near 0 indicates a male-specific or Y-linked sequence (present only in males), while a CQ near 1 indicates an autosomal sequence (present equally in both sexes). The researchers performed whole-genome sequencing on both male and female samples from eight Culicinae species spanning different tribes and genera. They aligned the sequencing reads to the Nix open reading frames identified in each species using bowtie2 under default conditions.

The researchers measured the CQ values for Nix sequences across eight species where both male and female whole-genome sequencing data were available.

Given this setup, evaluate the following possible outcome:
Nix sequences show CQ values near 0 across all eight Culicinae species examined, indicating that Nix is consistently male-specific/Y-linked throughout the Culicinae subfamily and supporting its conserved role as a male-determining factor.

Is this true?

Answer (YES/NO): NO